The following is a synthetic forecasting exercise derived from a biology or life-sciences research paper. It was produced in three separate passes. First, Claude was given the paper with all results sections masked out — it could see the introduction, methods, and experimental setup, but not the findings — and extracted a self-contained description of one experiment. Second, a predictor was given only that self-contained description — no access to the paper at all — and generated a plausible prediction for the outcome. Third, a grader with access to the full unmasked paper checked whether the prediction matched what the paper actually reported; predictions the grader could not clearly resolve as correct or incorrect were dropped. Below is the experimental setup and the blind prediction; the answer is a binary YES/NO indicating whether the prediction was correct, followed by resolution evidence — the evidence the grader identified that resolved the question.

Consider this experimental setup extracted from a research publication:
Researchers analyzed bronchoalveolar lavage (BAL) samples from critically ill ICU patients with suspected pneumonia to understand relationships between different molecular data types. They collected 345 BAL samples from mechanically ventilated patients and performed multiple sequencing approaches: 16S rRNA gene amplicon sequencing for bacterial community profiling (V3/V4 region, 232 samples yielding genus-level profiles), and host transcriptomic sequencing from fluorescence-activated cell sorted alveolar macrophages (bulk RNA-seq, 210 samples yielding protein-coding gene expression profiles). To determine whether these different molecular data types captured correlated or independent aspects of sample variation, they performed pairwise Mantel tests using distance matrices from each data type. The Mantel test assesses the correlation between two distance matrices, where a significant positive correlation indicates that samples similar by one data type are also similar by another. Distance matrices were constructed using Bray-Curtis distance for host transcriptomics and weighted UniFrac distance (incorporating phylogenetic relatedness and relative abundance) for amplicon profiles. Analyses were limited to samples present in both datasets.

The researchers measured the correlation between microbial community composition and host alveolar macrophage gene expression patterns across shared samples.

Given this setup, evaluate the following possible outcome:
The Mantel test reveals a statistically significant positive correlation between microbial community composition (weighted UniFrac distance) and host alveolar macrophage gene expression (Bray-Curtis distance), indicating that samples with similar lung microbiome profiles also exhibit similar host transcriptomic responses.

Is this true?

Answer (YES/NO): NO